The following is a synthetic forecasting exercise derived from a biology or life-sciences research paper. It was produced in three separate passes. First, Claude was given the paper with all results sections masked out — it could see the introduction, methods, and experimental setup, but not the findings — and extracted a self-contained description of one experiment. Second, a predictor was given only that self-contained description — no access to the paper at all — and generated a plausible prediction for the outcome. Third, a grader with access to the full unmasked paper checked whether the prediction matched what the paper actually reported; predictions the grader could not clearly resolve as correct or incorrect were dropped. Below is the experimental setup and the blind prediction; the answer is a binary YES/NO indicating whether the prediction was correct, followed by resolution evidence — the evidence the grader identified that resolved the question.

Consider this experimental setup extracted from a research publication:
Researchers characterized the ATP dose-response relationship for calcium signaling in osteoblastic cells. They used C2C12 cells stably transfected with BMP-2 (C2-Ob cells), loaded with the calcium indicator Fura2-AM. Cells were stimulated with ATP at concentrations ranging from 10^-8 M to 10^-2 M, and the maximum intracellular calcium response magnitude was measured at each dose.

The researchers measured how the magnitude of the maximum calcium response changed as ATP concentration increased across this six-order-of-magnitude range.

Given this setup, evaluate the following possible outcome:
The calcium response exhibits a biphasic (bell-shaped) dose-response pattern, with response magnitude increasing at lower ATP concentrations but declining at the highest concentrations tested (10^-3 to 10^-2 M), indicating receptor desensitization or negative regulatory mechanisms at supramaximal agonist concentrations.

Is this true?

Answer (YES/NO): NO